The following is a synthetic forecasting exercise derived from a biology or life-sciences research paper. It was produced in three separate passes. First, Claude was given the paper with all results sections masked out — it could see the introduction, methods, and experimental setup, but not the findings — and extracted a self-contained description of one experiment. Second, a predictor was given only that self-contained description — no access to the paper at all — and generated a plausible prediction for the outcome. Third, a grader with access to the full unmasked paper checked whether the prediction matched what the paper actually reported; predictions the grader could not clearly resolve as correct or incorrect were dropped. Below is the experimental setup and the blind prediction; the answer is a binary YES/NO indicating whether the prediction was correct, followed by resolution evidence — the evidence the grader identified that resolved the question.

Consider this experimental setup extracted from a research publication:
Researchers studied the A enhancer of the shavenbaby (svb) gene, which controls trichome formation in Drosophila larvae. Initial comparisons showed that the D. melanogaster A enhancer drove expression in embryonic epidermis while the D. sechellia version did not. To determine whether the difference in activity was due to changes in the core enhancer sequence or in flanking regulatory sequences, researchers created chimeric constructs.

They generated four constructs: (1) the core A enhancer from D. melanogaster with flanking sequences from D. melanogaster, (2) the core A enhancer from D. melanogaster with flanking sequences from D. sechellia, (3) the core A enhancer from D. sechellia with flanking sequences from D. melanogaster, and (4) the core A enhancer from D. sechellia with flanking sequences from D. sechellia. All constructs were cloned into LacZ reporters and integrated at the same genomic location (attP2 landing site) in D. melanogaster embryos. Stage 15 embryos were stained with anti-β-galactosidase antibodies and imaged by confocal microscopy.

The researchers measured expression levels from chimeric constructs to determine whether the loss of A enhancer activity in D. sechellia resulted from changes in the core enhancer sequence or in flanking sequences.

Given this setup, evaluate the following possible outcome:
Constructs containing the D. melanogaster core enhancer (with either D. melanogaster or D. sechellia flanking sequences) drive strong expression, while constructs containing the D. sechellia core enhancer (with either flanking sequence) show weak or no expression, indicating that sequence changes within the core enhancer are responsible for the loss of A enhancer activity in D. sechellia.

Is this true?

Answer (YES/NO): NO